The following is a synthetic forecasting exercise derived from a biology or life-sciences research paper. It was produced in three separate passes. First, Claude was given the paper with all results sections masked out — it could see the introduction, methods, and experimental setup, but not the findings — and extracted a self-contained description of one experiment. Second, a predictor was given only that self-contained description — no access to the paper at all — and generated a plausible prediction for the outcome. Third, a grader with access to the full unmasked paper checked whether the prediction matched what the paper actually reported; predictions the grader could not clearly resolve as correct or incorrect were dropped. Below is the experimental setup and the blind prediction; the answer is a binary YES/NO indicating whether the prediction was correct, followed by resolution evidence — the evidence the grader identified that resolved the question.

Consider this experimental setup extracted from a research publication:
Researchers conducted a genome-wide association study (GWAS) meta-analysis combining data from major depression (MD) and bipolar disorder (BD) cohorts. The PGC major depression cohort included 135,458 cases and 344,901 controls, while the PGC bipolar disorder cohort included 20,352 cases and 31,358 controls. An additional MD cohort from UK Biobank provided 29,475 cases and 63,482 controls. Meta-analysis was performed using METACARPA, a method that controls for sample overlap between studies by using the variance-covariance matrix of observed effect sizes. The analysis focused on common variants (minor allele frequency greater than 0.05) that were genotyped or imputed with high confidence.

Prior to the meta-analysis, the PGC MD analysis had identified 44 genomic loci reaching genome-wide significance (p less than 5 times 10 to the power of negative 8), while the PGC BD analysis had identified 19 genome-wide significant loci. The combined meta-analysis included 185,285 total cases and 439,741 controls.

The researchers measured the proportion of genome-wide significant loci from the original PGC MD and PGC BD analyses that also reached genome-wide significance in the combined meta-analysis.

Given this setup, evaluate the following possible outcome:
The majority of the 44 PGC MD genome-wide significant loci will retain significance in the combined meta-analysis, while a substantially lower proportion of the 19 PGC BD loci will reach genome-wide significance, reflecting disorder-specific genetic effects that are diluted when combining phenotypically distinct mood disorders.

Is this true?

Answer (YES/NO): YES